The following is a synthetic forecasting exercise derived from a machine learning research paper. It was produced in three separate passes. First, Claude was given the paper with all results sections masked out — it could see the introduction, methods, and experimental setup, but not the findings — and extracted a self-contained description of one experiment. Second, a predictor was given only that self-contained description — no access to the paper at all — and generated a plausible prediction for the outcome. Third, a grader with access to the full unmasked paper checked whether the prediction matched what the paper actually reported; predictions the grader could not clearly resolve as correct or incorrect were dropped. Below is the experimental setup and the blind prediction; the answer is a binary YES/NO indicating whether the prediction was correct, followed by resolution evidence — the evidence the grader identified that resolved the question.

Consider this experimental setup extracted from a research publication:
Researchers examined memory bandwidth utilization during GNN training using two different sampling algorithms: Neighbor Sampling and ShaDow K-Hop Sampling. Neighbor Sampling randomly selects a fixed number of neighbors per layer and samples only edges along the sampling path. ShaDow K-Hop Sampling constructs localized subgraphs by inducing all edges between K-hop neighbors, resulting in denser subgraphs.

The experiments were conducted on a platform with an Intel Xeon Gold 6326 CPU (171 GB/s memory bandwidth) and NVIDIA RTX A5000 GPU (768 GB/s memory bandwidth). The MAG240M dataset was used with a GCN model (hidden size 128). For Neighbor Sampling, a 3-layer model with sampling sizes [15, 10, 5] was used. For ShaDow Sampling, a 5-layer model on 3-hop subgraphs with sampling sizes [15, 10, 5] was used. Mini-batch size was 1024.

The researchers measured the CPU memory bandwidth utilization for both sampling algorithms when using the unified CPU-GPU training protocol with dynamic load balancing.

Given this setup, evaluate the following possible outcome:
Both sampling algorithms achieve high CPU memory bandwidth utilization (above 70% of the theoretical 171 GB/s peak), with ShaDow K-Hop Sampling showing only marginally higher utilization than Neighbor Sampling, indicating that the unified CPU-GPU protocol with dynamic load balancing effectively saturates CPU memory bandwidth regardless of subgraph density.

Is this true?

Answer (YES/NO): NO